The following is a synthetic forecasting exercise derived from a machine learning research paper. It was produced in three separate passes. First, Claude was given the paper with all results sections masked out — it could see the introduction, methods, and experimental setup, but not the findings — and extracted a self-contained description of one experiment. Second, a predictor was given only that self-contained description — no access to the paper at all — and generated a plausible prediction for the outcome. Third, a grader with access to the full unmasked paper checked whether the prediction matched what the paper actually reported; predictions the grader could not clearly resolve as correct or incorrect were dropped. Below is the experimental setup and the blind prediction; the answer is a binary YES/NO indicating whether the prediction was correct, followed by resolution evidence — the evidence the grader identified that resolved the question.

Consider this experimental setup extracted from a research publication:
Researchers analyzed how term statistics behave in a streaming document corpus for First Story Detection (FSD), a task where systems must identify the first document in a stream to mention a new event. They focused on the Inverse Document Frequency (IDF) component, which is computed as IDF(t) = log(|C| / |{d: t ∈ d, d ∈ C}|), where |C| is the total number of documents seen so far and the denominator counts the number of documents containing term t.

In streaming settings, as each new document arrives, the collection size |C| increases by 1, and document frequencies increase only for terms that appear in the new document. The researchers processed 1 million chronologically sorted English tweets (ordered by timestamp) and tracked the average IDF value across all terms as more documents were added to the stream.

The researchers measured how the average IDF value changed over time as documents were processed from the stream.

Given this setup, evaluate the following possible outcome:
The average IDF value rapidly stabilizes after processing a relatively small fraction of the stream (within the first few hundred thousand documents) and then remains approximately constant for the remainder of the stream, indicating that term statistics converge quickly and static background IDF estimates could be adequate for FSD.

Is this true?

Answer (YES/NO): NO